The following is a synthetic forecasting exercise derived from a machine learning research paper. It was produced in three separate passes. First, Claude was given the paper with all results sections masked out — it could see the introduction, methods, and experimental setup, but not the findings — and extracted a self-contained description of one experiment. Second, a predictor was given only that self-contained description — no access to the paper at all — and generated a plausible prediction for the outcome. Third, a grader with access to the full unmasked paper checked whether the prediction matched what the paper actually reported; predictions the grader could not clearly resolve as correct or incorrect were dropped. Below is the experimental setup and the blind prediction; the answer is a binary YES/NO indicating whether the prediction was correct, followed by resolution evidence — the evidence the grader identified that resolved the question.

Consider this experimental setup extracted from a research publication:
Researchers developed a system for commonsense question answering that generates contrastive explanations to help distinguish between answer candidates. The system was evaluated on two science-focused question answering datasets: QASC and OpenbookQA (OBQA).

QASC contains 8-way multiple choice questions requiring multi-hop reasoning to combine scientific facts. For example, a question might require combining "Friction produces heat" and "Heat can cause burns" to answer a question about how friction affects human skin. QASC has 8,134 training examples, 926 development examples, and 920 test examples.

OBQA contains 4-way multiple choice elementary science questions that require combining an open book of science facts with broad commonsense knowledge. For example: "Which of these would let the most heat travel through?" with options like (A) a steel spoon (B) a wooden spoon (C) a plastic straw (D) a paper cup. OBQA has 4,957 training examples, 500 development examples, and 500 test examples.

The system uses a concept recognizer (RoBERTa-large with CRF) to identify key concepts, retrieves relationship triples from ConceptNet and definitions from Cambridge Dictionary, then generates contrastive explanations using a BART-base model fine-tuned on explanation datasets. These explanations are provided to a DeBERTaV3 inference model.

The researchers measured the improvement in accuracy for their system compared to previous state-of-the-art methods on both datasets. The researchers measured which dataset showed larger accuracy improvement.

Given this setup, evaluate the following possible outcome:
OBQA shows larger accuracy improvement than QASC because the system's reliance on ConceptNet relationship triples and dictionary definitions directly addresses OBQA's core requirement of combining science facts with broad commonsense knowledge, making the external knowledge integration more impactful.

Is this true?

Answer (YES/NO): NO